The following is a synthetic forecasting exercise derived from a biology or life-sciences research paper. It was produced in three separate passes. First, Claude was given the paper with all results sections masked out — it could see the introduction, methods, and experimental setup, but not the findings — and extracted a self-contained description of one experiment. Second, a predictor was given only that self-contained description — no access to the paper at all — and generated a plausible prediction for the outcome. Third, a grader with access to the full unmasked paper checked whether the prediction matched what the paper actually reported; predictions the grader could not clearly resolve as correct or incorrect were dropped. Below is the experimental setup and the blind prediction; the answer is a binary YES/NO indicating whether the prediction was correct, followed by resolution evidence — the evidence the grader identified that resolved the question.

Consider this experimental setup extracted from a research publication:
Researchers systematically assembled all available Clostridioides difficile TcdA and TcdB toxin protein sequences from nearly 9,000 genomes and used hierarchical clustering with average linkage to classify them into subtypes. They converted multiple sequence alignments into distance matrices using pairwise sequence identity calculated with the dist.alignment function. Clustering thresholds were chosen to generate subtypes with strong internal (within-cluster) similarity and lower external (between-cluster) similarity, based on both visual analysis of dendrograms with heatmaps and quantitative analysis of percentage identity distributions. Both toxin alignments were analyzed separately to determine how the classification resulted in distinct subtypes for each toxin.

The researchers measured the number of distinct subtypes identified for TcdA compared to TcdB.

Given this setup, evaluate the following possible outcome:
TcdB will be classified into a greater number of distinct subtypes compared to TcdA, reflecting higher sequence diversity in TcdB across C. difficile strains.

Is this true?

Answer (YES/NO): YES